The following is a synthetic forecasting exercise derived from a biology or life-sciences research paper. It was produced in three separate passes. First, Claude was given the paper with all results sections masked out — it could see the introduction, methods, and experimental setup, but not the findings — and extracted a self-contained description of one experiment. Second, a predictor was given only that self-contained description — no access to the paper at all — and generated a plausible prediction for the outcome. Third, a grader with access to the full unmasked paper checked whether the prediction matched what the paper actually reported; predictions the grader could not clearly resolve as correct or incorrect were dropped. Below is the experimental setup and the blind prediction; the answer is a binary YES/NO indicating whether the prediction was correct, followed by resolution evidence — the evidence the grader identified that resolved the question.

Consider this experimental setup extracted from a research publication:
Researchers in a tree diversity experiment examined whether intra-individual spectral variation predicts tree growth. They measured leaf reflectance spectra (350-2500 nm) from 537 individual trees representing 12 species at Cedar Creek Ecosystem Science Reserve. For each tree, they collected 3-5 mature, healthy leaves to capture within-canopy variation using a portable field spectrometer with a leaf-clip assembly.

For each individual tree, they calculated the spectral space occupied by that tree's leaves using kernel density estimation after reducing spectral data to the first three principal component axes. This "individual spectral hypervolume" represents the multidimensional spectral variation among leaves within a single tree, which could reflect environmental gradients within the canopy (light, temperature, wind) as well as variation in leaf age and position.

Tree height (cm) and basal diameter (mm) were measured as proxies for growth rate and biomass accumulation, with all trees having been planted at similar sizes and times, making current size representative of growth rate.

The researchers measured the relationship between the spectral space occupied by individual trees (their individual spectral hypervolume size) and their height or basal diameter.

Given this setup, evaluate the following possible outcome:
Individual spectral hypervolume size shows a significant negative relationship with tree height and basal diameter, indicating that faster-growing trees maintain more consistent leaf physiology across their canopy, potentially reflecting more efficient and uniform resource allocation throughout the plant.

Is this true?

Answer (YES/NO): NO